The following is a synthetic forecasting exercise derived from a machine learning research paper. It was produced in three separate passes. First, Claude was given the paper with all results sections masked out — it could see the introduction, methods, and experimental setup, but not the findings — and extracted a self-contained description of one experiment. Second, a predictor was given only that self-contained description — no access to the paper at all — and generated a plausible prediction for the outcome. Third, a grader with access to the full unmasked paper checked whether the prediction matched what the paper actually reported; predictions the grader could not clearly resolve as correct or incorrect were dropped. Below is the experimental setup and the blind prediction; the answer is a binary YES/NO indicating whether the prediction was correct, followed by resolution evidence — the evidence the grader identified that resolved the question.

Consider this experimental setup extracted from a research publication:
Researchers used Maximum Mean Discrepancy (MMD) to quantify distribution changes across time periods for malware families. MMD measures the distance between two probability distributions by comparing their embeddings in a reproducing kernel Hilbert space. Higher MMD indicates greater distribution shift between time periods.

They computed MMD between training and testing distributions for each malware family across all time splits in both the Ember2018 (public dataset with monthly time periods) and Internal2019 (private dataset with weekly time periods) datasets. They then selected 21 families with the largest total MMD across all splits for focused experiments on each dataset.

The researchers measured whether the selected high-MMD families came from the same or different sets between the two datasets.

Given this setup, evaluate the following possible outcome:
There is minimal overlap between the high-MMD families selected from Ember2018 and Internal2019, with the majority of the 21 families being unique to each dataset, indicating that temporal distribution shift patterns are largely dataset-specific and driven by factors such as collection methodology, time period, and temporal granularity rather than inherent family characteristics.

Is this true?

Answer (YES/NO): YES